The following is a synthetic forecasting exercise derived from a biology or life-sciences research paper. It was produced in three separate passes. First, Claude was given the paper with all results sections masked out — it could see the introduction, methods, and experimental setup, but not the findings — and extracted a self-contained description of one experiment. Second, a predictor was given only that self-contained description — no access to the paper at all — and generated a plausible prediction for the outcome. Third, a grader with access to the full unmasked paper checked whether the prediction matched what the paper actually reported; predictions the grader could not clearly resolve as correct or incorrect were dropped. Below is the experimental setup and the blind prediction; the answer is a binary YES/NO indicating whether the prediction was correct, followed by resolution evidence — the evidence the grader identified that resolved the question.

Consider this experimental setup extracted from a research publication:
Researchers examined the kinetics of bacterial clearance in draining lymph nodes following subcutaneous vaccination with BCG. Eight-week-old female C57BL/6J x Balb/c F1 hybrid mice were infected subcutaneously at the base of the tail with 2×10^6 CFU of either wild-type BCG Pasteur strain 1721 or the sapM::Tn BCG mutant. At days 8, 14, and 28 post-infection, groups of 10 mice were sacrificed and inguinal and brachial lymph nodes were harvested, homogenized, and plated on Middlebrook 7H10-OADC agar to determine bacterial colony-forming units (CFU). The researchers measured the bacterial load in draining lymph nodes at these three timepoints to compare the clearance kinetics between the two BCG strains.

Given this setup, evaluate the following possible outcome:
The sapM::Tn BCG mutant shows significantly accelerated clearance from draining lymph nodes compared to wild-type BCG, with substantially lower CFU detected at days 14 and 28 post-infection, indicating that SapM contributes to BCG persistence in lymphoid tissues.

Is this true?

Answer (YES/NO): NO